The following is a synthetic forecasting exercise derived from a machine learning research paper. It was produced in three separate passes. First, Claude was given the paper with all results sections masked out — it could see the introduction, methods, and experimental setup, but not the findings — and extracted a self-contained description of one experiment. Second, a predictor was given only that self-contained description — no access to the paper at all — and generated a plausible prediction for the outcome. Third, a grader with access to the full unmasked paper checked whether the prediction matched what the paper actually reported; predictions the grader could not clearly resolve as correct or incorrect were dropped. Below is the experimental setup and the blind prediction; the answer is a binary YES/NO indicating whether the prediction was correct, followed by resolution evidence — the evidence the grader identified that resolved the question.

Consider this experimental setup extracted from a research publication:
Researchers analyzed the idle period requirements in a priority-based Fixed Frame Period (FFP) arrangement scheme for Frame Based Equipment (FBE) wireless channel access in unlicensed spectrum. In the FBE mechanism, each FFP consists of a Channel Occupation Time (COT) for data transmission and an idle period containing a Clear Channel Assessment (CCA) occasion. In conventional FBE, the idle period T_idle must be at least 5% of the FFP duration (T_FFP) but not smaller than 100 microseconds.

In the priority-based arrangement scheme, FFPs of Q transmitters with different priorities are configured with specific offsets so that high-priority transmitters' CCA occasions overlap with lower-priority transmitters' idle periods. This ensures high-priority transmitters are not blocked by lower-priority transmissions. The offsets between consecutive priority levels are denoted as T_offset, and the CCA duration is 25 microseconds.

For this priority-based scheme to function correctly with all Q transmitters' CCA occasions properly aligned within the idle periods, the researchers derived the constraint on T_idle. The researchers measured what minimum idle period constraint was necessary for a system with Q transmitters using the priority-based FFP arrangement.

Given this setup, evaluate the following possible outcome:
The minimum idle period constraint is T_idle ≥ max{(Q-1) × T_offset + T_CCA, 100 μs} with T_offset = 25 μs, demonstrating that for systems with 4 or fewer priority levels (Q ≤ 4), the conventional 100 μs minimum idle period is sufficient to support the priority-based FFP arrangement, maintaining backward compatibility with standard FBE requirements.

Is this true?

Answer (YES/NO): NO